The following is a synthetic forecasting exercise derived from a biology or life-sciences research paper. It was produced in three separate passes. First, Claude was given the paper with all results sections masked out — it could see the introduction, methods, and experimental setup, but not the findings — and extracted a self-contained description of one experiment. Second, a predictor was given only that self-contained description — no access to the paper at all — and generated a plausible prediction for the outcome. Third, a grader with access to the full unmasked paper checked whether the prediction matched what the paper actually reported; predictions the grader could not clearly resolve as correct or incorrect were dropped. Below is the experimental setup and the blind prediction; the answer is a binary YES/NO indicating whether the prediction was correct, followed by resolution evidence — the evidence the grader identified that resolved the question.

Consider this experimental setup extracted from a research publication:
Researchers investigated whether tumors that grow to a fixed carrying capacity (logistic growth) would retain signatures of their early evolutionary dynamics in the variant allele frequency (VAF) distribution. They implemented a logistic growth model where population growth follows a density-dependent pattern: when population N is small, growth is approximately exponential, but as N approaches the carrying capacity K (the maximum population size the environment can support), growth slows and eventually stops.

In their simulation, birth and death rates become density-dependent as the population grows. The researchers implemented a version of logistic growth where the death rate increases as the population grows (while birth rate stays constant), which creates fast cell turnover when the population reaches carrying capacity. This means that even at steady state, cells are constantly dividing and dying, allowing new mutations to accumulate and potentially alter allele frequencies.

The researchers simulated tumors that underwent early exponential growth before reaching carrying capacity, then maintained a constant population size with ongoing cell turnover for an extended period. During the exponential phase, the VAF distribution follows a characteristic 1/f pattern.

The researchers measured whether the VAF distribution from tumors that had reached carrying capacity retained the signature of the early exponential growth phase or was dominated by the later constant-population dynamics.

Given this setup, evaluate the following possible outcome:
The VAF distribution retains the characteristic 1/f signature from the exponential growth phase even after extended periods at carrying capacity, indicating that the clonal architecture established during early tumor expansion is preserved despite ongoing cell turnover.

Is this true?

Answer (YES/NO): YES